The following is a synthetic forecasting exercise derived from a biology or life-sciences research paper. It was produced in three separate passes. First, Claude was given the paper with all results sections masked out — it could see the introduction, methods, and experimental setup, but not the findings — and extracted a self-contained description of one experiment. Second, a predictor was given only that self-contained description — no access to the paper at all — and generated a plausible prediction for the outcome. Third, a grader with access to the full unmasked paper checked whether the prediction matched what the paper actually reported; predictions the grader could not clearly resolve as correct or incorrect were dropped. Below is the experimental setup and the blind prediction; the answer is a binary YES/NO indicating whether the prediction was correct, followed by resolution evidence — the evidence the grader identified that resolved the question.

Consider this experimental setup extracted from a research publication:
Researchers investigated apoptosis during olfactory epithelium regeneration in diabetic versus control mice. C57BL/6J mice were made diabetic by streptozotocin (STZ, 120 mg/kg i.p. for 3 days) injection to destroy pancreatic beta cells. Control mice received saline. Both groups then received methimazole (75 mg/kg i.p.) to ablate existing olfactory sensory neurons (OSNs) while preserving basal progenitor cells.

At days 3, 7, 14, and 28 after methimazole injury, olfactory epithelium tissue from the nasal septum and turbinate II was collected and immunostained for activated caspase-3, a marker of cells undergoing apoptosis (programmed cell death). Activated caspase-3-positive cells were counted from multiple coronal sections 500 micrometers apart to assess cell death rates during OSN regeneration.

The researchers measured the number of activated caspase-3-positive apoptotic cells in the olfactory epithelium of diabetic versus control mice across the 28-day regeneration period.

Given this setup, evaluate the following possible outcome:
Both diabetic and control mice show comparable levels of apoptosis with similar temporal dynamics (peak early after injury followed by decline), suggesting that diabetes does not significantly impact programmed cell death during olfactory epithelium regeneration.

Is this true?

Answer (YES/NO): NO